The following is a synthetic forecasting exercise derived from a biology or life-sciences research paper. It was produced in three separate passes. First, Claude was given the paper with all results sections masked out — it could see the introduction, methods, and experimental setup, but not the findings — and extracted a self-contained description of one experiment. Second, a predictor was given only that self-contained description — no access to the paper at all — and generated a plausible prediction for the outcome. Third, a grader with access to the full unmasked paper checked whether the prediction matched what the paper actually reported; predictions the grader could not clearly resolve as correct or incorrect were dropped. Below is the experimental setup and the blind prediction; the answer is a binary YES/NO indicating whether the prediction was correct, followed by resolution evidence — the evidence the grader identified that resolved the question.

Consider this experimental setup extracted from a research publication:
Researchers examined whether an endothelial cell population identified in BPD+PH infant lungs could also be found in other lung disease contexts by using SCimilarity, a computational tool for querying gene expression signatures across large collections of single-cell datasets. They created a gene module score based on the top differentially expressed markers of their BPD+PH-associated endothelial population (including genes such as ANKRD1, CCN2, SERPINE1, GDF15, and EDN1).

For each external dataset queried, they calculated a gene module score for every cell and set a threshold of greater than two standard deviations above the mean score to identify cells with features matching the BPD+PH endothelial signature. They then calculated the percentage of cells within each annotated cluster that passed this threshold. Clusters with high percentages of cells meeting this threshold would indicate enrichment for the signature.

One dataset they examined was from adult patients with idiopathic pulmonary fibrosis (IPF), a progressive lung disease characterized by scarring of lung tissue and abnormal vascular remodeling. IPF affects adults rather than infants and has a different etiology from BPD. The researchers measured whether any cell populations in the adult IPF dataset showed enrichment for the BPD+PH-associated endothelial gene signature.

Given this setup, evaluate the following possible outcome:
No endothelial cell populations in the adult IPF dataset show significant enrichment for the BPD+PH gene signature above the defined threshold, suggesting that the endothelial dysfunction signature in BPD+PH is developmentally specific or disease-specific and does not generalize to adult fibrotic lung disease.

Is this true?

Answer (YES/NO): YES